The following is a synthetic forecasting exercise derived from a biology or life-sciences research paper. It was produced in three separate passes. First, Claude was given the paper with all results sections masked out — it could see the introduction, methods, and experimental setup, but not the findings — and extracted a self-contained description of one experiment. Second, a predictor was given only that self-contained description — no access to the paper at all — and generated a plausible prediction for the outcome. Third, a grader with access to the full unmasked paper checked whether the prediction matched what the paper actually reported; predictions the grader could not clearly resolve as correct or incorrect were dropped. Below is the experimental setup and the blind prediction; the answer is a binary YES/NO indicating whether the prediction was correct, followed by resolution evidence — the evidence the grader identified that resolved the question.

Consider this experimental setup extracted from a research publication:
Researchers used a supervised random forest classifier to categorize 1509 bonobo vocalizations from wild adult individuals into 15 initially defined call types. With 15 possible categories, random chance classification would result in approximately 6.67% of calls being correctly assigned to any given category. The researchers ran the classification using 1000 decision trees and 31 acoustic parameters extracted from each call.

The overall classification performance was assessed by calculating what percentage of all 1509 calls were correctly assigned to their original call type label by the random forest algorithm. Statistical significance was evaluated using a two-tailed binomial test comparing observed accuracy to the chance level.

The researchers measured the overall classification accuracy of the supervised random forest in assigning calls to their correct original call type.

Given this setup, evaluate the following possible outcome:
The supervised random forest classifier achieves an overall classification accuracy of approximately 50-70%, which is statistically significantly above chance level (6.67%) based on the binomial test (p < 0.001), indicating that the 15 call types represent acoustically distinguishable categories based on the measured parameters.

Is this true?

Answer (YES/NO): NO